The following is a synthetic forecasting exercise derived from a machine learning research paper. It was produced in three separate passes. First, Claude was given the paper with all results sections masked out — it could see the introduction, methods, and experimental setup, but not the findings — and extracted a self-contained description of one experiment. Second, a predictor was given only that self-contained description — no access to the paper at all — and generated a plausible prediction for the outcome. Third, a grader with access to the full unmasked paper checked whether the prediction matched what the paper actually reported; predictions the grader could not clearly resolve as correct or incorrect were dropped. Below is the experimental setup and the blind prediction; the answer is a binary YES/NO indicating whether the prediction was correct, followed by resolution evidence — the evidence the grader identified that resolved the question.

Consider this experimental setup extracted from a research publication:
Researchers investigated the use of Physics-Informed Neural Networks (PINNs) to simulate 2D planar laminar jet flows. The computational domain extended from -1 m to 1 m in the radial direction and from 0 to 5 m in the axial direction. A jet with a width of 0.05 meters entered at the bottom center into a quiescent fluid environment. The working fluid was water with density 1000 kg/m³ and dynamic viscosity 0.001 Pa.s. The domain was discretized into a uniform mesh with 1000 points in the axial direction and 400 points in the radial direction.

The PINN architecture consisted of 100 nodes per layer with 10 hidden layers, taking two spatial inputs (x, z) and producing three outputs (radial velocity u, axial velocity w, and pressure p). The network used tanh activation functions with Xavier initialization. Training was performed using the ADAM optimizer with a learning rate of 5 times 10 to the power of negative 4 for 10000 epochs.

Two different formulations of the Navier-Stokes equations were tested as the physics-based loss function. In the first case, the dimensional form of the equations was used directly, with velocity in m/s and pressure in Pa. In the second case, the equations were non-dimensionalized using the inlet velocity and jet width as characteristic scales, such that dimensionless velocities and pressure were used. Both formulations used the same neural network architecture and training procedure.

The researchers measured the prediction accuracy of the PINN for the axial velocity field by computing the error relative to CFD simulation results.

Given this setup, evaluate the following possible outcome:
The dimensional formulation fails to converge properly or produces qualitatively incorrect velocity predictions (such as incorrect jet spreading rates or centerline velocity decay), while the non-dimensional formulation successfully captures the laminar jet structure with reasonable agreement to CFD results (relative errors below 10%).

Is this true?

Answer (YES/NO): NO